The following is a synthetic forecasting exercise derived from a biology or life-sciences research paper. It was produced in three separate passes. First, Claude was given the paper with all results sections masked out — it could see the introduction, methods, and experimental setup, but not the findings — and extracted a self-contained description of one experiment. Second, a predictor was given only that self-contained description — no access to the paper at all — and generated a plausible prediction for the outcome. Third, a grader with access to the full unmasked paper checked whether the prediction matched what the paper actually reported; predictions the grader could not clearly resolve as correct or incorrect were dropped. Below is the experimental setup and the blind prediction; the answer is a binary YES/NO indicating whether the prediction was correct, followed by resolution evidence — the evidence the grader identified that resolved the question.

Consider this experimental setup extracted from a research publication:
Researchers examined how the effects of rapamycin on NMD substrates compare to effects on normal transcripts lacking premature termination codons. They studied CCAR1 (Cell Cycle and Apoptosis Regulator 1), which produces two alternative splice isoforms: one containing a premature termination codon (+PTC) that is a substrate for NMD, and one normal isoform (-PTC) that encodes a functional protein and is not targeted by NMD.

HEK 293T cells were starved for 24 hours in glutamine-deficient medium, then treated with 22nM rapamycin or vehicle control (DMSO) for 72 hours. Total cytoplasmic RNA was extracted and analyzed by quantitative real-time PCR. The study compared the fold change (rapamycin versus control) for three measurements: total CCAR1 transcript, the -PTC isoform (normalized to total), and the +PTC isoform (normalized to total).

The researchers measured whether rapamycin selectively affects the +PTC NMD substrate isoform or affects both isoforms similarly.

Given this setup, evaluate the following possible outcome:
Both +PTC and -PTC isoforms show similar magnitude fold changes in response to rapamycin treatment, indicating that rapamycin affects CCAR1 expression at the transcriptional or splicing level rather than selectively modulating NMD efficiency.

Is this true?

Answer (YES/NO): NO